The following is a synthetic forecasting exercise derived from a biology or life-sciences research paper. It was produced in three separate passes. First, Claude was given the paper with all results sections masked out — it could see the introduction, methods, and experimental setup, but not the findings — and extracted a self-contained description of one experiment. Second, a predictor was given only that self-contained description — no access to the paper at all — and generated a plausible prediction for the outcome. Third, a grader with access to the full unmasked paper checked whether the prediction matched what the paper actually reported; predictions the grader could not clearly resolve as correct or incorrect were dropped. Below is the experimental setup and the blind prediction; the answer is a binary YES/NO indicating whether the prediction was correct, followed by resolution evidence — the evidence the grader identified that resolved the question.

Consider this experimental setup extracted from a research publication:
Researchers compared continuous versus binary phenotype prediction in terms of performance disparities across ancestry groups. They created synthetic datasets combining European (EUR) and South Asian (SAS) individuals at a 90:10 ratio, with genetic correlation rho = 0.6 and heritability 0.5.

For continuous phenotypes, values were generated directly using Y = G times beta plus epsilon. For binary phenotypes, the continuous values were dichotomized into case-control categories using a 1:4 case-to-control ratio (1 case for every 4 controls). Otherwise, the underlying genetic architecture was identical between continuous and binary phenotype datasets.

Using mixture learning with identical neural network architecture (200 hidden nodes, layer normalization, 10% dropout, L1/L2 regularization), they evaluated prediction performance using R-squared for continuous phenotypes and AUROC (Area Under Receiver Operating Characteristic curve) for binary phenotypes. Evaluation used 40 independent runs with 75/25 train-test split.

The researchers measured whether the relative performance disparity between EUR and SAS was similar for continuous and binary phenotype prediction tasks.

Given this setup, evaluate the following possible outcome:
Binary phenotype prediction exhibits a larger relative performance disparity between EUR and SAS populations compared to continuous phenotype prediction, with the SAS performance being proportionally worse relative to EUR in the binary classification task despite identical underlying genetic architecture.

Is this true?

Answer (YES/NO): NO